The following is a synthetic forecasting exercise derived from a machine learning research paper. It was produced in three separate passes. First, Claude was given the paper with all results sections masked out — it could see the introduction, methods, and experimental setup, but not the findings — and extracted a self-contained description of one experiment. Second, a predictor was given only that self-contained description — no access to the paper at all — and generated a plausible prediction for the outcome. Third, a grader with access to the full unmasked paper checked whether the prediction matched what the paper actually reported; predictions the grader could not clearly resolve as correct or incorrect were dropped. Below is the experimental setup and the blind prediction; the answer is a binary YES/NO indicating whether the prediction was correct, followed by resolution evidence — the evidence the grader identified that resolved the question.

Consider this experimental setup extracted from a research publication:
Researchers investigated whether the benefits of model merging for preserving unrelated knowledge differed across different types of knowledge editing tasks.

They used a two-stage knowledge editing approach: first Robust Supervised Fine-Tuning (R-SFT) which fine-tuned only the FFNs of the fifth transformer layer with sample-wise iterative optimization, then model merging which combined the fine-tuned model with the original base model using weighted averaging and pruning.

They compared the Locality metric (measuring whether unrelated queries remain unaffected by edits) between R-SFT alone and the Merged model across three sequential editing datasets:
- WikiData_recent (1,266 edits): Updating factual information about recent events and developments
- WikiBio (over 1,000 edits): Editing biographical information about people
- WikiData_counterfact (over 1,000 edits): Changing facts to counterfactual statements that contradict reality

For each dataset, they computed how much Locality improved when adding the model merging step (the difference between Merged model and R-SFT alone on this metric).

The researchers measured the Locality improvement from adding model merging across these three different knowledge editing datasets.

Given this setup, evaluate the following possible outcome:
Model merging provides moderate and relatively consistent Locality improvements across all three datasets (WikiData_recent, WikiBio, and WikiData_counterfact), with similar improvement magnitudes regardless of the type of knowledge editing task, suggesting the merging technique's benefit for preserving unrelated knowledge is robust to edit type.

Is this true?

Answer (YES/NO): NO